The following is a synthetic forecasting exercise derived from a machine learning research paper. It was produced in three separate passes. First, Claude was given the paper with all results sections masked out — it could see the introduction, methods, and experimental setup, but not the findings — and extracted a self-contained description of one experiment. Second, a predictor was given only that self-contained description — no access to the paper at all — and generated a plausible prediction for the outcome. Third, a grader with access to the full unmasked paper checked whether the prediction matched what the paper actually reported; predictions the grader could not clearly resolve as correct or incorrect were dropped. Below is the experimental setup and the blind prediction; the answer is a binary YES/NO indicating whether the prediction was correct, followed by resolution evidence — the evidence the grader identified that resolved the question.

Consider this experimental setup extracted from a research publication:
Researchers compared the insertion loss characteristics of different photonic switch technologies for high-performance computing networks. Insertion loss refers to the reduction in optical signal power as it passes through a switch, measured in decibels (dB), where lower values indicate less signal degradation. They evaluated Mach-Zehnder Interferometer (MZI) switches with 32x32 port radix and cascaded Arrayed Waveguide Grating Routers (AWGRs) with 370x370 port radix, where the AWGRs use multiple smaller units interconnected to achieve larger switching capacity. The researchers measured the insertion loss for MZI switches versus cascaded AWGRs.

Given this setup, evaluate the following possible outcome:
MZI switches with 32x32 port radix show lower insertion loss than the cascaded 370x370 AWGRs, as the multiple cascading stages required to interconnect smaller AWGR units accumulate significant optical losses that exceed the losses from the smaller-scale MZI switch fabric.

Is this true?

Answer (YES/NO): YES